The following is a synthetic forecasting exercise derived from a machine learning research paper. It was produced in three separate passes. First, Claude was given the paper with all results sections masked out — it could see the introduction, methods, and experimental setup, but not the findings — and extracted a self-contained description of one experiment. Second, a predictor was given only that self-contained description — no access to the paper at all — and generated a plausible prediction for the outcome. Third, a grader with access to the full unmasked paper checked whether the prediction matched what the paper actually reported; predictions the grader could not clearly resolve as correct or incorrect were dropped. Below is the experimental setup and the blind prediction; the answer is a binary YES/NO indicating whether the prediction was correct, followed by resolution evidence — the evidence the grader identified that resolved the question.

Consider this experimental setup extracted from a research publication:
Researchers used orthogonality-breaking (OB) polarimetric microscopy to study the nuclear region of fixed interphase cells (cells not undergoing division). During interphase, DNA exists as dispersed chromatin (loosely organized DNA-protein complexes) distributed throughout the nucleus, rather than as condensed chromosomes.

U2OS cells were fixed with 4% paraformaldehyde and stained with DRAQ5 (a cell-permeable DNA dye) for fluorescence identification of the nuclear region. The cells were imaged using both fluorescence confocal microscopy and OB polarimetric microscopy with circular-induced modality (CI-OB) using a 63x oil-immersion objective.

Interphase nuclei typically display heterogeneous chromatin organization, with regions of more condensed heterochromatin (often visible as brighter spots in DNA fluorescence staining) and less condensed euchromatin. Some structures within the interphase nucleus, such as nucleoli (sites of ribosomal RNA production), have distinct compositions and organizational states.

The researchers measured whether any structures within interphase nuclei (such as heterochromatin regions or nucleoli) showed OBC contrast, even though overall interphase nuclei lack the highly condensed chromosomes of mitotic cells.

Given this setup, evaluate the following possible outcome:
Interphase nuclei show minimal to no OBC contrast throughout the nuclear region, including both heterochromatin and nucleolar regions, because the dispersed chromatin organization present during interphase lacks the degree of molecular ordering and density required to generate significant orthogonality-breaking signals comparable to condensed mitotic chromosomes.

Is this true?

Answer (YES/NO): YES